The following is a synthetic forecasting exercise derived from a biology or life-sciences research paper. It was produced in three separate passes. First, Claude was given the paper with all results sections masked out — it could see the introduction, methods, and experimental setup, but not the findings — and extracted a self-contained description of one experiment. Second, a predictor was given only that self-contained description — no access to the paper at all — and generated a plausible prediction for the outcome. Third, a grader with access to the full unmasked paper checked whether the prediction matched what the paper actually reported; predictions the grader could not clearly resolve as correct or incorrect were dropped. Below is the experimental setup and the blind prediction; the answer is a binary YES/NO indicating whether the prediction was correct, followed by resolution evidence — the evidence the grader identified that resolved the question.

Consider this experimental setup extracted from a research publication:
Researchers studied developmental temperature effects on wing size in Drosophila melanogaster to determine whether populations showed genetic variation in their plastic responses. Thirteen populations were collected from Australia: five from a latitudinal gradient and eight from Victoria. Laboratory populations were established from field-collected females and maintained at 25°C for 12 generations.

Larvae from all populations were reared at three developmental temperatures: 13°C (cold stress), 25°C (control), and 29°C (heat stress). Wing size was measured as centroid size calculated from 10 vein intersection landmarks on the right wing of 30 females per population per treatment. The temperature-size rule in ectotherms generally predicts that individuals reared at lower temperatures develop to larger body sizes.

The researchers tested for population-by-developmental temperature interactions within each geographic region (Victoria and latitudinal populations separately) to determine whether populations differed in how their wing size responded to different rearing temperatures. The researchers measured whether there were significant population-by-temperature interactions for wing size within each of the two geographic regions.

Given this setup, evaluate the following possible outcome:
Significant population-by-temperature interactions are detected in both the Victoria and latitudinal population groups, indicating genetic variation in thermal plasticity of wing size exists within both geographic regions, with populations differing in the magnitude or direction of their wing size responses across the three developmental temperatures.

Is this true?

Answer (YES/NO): NO